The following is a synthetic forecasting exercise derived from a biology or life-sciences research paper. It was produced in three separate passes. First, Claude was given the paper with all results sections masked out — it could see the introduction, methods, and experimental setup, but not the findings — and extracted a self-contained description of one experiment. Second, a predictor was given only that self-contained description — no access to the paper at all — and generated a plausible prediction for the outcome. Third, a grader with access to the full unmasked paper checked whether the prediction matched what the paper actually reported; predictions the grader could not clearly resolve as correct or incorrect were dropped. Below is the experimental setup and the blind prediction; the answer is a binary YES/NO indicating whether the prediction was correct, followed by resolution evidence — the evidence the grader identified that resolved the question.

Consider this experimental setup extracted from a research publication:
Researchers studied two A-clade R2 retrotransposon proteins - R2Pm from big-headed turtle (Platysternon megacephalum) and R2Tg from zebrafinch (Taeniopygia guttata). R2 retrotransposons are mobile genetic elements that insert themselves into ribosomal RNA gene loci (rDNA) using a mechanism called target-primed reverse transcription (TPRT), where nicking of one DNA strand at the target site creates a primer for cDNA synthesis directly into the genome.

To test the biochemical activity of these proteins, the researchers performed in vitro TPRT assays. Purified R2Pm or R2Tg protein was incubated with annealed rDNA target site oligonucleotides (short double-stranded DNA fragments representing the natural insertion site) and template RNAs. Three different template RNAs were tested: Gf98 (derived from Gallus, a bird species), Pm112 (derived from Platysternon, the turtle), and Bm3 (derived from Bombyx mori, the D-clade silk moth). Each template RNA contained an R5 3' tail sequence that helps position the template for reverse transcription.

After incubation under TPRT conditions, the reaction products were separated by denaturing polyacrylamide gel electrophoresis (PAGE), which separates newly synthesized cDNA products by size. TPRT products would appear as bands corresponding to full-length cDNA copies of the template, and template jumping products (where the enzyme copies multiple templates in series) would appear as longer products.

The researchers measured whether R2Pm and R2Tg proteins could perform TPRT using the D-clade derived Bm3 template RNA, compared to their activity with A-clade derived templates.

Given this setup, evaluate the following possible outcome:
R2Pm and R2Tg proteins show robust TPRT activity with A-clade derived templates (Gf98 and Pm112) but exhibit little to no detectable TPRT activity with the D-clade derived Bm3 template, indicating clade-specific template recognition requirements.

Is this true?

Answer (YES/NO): YES